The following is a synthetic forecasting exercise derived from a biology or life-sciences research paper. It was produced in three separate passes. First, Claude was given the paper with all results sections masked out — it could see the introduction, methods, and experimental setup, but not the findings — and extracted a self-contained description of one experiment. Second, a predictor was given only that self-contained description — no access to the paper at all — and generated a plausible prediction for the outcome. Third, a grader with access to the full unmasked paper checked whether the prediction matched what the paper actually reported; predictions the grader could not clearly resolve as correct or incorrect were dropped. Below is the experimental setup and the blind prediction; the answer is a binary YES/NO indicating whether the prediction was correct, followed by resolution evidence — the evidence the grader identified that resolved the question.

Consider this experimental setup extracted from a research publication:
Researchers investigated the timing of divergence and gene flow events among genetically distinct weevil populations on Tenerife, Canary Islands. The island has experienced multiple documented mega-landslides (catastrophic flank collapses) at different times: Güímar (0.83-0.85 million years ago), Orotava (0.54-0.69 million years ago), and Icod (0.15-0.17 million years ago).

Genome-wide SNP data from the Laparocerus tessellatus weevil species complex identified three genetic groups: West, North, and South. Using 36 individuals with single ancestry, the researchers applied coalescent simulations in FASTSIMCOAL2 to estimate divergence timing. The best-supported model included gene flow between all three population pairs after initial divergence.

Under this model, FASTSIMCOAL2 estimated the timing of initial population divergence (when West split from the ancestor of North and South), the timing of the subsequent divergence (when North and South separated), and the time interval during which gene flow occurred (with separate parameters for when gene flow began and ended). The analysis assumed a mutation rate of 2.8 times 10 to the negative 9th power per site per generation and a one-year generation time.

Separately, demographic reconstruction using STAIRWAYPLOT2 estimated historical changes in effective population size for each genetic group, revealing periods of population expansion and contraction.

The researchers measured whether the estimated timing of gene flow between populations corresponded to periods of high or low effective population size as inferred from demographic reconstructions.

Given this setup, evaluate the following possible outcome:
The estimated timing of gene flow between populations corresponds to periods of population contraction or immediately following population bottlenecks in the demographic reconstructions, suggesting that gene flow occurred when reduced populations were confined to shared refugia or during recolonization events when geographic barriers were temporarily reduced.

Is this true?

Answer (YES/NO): NO